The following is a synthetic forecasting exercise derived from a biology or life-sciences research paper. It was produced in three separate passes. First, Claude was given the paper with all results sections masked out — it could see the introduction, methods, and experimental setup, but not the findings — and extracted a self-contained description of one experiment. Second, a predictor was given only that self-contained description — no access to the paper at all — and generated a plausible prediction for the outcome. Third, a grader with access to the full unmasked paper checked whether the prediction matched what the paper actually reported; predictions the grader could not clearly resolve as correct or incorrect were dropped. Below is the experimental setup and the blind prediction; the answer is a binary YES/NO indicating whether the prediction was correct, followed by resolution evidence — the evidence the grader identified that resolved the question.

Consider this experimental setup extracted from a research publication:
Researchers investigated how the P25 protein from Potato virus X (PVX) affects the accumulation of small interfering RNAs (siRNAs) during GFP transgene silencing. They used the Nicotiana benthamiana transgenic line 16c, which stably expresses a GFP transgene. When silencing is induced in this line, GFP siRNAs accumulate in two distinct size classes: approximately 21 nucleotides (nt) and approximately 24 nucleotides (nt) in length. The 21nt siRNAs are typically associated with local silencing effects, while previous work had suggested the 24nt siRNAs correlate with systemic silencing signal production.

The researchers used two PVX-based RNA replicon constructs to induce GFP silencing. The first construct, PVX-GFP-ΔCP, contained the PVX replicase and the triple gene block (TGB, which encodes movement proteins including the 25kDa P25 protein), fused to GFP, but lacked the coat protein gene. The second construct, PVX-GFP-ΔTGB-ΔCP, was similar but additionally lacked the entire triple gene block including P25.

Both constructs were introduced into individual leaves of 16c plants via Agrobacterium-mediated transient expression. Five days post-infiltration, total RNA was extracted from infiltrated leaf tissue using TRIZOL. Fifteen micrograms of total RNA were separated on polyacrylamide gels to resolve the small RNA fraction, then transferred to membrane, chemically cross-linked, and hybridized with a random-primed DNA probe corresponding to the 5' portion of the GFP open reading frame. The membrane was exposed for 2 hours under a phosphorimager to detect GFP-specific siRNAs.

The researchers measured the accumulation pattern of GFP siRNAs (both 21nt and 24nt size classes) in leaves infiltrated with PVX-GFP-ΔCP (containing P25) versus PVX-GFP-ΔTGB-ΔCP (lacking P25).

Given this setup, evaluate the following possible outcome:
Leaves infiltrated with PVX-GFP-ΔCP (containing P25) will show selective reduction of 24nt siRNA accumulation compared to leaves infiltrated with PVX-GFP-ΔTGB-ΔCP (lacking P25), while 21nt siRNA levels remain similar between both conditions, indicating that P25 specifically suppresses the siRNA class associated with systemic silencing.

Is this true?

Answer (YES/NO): YES